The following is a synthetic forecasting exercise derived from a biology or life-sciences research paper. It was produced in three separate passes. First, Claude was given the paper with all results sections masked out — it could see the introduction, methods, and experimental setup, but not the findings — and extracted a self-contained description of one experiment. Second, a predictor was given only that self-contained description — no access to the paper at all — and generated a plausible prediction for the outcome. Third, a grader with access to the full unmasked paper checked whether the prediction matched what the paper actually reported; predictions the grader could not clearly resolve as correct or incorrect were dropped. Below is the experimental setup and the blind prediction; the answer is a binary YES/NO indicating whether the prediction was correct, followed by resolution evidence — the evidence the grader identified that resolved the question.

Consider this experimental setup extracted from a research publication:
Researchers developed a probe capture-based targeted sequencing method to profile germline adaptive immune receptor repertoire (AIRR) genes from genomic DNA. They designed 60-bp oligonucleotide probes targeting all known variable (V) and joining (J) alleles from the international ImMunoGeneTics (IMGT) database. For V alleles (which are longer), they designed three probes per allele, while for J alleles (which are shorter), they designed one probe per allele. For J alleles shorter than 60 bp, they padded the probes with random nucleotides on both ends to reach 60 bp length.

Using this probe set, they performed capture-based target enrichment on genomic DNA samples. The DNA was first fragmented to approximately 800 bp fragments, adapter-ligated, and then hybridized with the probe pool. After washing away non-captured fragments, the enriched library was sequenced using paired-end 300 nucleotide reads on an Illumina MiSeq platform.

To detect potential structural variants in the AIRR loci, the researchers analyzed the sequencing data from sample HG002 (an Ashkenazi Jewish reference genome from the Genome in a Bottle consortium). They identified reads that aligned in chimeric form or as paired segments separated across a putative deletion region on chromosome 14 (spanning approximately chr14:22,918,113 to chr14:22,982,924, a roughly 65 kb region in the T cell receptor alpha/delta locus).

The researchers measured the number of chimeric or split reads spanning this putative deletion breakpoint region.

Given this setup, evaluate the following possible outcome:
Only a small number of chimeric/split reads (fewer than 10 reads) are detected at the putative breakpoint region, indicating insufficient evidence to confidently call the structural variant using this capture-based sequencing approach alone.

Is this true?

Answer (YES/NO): NO